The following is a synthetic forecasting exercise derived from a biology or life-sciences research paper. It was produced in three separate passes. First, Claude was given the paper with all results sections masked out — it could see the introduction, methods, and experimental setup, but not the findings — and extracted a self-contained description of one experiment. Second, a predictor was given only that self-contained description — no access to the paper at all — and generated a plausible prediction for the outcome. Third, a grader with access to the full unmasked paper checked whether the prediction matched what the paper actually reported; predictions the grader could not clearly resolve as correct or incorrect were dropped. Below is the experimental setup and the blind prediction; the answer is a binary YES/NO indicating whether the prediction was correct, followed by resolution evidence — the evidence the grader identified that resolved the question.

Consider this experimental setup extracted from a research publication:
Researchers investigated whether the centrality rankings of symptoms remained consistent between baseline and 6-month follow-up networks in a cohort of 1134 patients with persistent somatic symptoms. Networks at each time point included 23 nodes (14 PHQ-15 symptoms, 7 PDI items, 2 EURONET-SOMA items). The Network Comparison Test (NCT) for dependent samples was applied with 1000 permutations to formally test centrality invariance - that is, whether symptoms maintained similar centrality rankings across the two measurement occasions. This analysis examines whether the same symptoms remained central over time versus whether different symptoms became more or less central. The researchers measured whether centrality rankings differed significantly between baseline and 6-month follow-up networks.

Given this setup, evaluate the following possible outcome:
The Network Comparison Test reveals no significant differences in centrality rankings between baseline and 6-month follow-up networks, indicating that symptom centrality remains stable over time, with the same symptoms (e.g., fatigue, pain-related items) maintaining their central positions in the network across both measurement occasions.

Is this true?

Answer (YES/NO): YES